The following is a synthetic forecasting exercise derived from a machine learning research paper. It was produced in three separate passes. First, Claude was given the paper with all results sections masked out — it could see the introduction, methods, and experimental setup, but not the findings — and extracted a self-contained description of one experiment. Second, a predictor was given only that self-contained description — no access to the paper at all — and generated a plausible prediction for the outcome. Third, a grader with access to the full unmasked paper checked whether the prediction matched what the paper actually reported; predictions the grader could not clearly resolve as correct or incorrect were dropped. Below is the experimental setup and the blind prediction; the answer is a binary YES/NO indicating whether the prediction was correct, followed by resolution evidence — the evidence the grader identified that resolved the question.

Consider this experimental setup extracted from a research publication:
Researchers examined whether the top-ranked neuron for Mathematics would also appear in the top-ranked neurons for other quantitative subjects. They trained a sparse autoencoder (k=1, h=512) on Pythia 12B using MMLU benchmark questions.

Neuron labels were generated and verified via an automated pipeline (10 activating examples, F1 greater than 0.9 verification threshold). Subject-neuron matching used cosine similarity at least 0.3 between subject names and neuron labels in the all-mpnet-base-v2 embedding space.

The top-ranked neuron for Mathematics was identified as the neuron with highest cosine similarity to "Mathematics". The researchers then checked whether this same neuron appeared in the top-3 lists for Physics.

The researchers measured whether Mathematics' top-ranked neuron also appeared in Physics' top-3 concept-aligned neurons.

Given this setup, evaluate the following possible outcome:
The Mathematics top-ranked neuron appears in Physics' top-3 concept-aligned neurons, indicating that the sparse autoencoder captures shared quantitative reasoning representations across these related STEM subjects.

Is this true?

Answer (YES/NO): YES